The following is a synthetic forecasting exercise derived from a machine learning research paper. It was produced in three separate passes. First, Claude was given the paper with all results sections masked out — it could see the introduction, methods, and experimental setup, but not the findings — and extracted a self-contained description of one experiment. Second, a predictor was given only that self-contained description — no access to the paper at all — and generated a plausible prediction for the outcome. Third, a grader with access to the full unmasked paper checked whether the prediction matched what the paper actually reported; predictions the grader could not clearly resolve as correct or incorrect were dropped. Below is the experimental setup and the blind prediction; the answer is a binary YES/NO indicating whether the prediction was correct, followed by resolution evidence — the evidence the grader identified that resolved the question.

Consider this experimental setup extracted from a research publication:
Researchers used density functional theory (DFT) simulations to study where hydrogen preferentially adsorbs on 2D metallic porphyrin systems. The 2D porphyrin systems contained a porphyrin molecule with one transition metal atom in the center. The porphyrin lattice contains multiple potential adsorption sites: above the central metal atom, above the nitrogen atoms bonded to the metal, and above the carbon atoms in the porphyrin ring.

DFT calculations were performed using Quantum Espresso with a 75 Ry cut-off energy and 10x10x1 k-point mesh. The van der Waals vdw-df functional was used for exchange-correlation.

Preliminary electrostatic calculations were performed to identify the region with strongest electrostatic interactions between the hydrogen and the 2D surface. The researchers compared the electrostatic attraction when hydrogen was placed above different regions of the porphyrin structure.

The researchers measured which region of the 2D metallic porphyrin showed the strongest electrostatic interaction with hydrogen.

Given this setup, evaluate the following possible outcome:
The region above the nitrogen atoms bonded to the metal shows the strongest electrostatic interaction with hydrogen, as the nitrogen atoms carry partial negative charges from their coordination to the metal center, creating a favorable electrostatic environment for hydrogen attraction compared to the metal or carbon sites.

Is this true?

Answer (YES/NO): NO